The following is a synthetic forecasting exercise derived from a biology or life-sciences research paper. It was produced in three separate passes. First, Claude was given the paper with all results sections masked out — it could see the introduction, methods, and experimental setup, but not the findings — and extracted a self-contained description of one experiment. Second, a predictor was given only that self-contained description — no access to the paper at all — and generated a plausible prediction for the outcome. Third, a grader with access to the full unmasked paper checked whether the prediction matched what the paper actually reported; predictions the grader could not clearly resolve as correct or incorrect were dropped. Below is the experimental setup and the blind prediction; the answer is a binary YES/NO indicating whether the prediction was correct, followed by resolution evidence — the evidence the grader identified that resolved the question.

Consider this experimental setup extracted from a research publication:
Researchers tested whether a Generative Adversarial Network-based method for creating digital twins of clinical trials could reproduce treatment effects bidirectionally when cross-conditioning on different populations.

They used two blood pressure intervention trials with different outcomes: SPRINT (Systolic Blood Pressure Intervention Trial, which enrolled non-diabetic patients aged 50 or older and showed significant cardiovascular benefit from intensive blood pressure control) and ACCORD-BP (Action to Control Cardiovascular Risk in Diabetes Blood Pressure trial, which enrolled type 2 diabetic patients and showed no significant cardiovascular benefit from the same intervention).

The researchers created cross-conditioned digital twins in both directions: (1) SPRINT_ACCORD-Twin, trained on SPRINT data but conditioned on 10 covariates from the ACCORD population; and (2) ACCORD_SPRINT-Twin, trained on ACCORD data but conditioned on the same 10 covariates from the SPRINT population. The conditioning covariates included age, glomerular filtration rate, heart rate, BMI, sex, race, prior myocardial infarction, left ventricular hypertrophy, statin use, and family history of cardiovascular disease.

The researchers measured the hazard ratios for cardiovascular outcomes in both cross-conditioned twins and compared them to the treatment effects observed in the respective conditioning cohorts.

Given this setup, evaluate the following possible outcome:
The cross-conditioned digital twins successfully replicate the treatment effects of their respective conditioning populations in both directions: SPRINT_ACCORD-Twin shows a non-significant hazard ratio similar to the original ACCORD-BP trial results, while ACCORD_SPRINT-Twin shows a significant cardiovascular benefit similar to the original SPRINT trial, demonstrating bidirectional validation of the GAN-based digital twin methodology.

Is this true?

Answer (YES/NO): YES